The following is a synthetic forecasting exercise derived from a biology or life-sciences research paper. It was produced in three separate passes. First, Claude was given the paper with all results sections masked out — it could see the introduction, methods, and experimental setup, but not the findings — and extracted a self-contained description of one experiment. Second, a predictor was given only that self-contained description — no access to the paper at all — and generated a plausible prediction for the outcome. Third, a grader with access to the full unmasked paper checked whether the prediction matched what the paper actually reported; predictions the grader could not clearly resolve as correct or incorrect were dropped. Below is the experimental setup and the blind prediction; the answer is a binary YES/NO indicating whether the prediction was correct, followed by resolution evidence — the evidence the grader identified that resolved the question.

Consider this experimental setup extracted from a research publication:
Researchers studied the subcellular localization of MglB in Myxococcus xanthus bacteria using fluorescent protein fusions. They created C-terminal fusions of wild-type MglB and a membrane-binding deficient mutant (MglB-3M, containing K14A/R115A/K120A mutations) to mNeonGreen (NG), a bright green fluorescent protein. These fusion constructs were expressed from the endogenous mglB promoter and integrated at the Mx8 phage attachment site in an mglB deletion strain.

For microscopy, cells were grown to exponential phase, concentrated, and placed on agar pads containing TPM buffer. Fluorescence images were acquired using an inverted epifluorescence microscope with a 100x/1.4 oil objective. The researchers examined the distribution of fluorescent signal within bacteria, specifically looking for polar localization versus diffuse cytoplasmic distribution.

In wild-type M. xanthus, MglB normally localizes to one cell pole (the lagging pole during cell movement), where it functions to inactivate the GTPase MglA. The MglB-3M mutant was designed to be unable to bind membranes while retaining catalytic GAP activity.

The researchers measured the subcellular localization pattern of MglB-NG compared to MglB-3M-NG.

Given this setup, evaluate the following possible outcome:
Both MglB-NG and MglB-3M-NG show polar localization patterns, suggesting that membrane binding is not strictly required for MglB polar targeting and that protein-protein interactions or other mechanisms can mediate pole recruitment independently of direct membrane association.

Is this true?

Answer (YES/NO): NO